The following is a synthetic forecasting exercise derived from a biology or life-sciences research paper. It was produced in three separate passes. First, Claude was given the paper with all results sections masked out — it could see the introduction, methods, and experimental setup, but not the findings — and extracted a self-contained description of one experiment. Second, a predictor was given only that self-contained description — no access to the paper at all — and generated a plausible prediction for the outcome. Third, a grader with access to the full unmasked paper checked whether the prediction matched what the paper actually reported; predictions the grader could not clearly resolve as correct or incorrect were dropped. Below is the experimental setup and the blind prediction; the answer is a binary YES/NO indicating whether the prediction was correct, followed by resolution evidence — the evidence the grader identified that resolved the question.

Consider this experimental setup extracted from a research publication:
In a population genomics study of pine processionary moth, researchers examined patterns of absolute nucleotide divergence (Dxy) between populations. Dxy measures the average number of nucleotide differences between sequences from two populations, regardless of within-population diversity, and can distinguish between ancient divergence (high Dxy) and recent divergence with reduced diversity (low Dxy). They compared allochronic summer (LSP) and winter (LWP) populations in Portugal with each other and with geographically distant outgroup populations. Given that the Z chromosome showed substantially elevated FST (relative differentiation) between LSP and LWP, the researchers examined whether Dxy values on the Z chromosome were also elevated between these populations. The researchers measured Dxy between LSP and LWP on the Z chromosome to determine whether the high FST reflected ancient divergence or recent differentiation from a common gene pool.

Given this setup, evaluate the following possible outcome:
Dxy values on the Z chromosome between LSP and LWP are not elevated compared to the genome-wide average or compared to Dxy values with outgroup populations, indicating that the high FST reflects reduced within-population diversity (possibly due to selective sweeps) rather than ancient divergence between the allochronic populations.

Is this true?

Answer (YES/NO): YES